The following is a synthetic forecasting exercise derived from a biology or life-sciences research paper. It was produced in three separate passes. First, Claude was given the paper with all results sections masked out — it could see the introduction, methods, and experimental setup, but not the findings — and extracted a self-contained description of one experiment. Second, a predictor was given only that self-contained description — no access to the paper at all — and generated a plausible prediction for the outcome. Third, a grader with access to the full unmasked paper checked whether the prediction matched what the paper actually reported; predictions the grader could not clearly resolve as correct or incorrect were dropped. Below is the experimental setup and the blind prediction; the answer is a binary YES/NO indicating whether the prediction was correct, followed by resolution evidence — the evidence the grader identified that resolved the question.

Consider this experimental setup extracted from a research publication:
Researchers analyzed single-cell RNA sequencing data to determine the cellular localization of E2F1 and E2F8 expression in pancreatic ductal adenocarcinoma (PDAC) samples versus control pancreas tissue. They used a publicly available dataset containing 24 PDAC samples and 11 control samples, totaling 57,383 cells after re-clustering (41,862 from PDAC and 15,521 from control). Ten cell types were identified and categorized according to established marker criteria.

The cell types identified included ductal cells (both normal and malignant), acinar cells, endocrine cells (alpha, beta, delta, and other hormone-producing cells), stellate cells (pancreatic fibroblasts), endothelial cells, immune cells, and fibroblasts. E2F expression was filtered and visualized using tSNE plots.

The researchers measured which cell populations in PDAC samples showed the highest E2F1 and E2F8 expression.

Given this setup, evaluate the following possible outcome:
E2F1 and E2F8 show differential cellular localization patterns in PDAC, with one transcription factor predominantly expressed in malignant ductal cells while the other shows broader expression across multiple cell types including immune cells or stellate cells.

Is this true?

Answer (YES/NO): NO